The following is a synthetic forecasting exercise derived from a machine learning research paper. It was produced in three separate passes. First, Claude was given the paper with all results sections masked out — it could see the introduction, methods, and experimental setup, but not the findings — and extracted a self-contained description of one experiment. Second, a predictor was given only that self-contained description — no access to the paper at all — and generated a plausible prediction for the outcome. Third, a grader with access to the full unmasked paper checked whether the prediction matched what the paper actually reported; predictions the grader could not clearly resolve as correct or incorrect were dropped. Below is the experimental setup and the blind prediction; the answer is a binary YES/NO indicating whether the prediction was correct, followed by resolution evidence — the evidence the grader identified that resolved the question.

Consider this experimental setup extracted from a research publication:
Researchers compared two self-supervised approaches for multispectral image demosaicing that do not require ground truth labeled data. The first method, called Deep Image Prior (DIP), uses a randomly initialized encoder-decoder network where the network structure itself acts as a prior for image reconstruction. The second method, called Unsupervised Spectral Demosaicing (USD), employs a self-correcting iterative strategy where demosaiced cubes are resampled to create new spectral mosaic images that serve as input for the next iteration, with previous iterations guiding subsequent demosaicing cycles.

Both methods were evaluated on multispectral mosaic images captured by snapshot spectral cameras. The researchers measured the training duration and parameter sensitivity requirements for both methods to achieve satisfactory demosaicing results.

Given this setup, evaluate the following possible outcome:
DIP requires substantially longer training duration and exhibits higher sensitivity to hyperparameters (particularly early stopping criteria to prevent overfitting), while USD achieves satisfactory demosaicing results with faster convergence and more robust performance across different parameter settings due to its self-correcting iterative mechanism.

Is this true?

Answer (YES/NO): NO